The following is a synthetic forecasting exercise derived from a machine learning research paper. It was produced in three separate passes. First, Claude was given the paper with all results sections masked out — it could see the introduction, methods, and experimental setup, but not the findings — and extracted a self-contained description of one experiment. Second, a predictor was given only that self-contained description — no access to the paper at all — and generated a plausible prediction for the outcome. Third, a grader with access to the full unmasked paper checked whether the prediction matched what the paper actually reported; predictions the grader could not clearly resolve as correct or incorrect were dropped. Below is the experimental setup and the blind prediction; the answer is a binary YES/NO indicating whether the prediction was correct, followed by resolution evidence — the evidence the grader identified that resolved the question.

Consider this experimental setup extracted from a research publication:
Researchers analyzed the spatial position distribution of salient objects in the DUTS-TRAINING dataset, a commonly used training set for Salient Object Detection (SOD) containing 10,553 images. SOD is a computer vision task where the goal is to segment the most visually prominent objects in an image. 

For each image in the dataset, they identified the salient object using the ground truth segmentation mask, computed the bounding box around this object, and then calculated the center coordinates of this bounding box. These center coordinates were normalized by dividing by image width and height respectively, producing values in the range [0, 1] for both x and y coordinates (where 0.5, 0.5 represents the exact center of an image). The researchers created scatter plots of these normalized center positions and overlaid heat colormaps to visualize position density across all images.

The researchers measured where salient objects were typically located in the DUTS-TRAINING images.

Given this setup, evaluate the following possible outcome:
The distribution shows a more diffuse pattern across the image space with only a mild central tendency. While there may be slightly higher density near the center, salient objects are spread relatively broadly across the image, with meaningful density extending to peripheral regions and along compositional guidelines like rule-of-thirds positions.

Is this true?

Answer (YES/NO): NO